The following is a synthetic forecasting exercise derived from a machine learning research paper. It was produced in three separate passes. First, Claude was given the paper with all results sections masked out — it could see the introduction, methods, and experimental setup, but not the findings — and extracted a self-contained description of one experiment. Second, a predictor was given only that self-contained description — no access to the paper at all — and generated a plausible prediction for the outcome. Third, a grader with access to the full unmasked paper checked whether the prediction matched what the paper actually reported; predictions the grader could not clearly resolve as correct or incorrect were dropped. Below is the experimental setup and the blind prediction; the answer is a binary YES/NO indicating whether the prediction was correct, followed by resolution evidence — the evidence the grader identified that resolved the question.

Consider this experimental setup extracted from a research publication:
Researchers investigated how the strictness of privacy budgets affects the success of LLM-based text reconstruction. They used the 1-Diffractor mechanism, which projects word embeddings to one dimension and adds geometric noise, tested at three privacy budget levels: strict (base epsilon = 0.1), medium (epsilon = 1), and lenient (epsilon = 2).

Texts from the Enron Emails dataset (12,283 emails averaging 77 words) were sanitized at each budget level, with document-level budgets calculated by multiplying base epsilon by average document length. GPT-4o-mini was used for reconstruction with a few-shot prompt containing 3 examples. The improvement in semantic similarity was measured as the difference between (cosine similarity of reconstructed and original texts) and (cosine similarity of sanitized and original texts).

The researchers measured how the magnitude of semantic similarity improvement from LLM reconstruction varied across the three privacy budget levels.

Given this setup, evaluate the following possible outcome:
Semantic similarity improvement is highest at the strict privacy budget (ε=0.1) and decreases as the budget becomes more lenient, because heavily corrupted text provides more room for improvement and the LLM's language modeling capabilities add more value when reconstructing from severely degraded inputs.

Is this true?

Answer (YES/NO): YES